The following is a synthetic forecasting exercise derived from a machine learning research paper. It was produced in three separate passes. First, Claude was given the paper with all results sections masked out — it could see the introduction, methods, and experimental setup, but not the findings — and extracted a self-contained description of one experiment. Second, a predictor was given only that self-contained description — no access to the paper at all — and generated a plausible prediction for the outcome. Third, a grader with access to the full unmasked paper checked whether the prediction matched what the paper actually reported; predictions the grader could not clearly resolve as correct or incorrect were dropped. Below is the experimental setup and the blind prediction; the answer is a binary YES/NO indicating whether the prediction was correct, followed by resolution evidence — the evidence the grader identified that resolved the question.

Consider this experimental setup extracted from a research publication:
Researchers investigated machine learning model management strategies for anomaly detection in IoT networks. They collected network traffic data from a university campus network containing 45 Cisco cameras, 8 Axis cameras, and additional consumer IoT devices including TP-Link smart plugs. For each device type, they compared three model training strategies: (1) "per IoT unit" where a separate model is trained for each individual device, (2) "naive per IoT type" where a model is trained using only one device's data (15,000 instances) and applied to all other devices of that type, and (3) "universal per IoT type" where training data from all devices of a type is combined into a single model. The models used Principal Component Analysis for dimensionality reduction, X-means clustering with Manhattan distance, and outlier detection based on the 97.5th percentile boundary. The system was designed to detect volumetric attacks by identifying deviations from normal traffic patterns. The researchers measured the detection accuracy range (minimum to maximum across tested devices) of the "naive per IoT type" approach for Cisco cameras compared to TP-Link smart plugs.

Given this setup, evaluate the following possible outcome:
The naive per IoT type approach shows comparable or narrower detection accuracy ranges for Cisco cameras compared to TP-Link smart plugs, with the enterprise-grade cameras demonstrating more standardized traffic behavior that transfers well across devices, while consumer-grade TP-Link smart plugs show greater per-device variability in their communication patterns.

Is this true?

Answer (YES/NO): NO